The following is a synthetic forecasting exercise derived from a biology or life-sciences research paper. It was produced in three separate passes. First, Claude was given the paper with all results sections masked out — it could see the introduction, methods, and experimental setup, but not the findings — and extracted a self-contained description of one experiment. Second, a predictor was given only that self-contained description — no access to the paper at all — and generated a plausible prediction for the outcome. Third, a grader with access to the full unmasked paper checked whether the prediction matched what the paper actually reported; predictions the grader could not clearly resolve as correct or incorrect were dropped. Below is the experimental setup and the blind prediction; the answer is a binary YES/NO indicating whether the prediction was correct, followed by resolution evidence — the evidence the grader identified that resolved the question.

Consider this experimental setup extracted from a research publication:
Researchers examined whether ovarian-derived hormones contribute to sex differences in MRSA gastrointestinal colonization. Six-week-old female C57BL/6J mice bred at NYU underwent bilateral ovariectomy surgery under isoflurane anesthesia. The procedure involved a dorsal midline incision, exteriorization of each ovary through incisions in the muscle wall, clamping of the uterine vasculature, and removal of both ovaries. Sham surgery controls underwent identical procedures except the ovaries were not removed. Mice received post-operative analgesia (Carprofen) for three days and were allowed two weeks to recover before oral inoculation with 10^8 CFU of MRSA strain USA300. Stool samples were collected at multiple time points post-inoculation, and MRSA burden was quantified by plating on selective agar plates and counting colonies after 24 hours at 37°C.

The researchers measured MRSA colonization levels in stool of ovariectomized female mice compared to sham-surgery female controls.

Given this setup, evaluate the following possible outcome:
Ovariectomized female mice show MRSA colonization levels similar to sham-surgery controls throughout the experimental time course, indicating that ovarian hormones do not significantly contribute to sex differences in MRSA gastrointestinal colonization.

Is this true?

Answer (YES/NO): NO